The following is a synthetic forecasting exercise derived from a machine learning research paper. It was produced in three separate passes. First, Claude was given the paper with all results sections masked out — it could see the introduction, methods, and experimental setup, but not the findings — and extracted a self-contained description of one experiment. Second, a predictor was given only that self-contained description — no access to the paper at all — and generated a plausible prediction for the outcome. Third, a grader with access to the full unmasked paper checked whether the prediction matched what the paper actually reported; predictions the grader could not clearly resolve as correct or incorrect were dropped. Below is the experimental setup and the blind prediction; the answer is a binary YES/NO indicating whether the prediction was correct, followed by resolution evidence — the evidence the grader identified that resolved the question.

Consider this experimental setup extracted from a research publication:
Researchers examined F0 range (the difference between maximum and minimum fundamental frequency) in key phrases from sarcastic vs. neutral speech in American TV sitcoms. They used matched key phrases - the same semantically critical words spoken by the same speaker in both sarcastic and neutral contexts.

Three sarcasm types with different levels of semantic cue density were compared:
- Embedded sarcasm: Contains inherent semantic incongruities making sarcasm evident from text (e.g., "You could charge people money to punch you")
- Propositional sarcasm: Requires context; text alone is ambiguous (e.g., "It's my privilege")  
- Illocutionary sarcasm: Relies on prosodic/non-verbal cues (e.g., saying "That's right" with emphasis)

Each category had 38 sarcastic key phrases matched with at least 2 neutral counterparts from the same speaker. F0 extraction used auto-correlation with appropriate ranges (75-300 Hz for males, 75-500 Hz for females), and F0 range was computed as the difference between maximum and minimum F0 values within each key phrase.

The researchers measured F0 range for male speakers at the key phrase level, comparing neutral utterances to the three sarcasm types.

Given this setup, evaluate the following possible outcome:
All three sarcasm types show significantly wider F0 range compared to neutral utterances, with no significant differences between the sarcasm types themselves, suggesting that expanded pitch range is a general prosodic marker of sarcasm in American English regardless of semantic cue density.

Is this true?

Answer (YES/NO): NO